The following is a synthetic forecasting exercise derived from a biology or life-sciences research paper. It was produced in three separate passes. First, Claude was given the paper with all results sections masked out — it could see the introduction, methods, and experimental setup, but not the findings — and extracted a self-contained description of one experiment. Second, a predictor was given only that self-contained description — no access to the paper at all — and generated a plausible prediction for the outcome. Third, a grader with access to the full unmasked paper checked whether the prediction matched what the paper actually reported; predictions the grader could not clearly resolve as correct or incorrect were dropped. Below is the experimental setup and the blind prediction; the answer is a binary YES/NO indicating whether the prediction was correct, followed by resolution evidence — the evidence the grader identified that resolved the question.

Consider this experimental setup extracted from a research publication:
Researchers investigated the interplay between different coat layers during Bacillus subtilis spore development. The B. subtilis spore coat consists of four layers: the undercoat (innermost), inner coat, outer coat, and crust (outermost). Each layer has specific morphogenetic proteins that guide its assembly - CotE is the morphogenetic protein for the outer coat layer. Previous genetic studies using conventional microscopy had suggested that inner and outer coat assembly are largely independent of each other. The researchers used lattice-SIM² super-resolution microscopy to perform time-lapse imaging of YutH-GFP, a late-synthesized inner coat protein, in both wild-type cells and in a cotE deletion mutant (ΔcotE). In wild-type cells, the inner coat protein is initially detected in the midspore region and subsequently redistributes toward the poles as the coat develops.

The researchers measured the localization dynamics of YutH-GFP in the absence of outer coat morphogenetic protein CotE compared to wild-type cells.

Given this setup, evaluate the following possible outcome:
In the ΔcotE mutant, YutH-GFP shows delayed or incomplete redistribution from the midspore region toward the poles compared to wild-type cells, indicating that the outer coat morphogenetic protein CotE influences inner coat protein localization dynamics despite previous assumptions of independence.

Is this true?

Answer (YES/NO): YES